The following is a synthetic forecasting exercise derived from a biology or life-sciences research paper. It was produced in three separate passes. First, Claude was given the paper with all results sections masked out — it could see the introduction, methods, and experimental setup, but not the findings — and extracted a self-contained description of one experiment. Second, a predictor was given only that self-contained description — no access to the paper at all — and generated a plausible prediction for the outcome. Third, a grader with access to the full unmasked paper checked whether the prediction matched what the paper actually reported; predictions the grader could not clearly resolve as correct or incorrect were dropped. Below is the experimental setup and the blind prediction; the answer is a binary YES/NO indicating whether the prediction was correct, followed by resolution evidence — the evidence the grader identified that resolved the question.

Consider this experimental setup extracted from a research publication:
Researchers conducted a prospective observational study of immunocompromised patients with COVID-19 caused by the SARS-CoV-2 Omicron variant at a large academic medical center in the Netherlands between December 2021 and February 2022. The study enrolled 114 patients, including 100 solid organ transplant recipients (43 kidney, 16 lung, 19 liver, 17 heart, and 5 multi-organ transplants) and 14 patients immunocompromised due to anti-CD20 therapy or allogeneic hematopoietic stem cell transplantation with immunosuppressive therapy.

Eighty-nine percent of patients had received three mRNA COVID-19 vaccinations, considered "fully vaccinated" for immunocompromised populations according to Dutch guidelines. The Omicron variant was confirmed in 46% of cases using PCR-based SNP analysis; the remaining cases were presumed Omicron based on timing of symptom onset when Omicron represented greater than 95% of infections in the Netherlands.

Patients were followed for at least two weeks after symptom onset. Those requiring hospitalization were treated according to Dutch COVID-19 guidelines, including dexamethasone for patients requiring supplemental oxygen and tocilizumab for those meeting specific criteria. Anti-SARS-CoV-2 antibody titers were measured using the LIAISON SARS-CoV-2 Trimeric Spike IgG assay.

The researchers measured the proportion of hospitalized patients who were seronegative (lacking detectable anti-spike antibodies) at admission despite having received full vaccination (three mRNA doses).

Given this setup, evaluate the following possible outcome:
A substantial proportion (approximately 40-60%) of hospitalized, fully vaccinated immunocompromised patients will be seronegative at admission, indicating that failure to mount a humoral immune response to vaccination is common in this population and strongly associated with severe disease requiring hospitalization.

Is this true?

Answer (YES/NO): NO